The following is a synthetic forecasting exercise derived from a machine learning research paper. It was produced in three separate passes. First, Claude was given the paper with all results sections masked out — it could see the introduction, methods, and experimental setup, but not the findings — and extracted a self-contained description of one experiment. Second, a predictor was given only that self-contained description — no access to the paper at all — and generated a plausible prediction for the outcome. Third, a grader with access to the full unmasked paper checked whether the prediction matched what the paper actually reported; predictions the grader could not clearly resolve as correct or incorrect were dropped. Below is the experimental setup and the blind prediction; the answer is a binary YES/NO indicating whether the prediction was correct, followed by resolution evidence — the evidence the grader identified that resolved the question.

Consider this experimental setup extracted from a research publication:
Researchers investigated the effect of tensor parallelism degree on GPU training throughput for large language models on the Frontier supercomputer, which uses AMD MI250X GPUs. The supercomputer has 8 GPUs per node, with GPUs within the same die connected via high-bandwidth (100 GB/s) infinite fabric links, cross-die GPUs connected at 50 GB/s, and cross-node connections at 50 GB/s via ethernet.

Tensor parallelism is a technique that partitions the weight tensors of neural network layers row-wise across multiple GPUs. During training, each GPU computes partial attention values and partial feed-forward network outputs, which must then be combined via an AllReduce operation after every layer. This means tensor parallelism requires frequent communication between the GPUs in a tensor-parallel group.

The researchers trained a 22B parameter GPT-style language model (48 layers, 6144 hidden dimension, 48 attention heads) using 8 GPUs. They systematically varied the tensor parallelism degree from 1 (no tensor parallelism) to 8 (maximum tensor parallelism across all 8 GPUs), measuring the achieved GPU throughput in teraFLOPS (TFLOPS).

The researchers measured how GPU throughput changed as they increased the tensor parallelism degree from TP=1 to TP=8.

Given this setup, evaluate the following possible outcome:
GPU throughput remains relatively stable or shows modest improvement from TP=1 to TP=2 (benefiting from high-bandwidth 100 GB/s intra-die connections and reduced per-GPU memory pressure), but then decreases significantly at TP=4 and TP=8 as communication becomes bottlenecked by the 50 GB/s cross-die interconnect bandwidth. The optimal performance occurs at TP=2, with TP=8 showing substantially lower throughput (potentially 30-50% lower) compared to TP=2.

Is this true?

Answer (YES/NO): NO